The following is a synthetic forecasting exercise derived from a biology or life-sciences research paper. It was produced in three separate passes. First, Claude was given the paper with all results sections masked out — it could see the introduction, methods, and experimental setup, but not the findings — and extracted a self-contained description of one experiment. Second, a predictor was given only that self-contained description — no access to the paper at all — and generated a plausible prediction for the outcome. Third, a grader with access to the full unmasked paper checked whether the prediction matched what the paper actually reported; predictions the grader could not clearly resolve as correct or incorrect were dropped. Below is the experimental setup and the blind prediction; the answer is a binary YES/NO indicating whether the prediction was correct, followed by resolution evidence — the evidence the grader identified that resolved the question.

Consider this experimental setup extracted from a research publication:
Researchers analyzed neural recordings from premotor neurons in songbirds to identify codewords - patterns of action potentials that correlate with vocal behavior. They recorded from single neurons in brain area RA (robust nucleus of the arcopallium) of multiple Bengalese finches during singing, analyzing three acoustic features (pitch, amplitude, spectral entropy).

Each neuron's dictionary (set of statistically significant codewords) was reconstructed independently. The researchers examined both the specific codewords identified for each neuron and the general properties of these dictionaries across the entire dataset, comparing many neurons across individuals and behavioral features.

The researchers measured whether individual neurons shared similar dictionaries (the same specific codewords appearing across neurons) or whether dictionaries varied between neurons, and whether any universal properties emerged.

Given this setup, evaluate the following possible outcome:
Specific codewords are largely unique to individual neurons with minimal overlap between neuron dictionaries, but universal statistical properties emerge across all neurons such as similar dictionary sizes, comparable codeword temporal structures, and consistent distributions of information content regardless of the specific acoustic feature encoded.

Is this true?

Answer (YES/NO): NO